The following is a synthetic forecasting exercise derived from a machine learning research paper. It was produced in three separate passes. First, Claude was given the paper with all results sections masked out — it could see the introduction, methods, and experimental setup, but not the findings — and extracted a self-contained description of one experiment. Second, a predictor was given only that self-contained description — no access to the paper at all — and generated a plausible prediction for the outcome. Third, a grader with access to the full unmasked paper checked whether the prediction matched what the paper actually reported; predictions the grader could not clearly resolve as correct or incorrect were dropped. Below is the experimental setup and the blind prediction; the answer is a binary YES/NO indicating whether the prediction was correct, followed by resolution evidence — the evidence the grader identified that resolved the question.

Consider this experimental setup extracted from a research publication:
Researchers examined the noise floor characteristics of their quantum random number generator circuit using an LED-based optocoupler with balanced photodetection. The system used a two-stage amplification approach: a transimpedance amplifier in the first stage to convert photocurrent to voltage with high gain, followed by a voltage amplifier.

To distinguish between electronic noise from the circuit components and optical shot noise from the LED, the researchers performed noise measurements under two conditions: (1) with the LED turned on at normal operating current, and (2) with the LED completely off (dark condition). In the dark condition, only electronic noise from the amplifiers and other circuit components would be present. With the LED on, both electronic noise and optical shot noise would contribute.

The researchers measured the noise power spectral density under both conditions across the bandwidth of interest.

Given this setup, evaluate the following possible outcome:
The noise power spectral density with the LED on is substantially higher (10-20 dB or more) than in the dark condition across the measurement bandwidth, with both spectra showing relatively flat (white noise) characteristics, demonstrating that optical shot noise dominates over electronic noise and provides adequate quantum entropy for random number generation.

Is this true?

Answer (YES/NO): YES